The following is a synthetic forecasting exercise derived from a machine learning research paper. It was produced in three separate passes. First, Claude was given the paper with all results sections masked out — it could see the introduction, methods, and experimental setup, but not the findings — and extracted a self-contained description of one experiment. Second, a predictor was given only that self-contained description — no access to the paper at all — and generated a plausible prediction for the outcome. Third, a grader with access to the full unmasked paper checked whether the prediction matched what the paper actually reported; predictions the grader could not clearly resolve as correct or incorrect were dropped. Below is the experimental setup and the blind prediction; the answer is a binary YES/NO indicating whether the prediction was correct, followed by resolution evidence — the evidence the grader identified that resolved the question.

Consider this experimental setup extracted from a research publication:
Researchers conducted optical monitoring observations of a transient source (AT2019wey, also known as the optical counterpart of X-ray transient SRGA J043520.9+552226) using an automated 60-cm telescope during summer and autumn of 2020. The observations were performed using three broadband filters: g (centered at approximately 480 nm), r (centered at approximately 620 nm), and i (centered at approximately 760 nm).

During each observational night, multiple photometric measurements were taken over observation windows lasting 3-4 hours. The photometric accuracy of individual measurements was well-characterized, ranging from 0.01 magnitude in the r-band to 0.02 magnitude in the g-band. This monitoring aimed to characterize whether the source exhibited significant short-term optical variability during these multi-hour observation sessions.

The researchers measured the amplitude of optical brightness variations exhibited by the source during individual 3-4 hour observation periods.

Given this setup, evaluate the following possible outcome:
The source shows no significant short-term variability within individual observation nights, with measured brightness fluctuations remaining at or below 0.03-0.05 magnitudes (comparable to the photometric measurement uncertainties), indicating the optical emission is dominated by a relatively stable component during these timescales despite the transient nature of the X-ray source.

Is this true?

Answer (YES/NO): NO